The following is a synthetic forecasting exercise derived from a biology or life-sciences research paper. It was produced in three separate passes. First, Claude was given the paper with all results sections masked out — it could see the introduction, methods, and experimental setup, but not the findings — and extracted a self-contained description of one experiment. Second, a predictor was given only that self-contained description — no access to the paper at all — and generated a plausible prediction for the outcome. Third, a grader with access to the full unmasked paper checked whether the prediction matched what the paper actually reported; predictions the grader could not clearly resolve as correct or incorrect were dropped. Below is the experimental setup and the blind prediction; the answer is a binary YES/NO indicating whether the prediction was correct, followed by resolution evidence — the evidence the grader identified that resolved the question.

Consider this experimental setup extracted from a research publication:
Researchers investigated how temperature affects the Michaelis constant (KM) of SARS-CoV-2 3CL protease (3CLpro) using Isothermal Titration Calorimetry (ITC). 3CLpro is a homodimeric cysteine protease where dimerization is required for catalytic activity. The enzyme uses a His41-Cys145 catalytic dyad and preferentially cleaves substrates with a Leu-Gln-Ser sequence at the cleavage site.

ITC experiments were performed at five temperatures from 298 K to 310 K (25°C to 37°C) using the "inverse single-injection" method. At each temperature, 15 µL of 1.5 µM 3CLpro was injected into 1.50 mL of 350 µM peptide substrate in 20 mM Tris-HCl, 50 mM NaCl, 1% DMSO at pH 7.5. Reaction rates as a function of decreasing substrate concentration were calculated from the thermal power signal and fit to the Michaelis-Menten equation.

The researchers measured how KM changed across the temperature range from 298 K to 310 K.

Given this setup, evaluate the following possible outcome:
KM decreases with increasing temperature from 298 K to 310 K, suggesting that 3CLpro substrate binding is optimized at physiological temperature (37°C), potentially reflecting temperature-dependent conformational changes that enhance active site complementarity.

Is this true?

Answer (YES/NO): NO